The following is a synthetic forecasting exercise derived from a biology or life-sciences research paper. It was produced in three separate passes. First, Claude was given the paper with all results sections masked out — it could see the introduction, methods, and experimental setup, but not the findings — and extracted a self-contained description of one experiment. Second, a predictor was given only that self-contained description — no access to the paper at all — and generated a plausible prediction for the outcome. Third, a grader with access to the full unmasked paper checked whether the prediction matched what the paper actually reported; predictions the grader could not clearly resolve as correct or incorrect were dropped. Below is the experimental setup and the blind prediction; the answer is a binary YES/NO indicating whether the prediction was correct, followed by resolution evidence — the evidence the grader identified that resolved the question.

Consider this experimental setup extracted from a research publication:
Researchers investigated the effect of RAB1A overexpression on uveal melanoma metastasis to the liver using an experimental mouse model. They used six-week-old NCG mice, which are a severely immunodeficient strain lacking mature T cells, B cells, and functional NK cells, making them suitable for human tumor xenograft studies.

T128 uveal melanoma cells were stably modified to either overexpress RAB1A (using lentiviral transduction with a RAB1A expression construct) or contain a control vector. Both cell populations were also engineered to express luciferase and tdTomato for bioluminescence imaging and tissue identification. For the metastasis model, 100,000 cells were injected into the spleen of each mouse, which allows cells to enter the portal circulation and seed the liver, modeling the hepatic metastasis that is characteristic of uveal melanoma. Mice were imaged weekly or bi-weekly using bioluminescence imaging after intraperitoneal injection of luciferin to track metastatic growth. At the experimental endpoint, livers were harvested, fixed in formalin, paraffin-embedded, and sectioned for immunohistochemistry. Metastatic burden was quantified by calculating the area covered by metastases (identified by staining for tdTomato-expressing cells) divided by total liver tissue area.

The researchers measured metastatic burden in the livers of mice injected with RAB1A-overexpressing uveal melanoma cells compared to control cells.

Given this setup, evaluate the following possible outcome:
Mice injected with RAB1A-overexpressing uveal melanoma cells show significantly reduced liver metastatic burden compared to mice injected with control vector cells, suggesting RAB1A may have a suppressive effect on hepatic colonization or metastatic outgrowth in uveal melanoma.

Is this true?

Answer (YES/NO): NO